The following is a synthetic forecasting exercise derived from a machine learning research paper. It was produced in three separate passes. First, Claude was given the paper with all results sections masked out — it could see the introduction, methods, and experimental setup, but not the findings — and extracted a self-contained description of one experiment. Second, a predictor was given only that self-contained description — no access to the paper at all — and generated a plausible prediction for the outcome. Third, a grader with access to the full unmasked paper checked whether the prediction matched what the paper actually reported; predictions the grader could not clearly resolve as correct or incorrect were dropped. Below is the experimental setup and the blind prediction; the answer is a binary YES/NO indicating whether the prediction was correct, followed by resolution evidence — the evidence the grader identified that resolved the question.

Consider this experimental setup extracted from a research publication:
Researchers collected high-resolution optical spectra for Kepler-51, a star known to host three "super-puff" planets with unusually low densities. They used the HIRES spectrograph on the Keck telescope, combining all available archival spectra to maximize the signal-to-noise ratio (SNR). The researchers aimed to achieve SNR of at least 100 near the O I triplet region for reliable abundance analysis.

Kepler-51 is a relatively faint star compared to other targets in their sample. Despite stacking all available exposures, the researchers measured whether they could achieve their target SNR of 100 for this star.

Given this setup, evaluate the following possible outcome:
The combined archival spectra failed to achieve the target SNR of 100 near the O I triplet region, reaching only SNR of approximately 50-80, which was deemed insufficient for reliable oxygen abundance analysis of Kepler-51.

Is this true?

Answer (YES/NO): NO